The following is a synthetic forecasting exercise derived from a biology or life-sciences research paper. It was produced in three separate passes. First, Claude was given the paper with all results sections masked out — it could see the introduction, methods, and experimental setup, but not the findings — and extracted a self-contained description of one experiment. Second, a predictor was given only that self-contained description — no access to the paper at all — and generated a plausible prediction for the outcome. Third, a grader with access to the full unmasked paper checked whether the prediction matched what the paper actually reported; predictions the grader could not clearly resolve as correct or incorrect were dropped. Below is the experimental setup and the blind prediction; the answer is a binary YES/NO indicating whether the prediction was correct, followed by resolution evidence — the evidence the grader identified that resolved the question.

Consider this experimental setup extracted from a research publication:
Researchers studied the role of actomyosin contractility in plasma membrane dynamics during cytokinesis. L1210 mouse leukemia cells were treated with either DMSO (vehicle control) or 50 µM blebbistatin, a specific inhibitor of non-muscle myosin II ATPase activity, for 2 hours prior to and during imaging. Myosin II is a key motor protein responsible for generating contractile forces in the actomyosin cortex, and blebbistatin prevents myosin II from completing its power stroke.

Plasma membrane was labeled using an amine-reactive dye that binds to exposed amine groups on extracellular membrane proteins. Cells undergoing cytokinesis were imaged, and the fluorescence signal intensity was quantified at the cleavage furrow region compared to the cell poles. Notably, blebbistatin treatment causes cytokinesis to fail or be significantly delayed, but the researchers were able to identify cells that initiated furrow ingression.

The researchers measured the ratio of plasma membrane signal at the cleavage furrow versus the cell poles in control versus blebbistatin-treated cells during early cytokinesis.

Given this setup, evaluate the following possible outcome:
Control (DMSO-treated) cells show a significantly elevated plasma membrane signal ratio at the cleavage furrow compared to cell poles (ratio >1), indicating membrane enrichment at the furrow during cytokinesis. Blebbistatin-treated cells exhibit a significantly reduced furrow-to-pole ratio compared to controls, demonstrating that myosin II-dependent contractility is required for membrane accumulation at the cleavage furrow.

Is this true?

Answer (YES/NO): YES